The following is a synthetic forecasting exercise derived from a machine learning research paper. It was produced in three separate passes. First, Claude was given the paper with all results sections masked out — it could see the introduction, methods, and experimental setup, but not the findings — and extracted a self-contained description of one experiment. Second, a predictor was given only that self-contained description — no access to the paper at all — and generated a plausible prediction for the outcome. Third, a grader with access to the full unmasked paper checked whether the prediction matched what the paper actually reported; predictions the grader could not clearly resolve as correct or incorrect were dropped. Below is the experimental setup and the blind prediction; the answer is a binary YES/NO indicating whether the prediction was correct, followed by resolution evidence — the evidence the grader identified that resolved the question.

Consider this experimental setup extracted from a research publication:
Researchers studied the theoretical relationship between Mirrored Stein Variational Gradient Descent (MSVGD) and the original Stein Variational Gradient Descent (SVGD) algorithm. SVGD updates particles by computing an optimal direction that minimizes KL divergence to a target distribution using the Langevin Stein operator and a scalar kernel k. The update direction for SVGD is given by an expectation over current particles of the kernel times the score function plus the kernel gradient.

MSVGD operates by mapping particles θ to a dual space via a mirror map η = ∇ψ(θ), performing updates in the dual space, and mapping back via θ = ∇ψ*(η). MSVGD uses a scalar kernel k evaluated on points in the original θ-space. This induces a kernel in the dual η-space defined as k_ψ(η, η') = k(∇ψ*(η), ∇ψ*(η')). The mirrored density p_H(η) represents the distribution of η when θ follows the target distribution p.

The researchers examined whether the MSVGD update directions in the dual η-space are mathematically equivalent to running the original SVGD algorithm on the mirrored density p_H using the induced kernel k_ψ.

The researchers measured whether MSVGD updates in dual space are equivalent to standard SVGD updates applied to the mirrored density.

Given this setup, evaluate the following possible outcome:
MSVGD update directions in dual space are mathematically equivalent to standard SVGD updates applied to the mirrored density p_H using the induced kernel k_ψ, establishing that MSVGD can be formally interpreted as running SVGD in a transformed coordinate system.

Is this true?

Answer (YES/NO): YES